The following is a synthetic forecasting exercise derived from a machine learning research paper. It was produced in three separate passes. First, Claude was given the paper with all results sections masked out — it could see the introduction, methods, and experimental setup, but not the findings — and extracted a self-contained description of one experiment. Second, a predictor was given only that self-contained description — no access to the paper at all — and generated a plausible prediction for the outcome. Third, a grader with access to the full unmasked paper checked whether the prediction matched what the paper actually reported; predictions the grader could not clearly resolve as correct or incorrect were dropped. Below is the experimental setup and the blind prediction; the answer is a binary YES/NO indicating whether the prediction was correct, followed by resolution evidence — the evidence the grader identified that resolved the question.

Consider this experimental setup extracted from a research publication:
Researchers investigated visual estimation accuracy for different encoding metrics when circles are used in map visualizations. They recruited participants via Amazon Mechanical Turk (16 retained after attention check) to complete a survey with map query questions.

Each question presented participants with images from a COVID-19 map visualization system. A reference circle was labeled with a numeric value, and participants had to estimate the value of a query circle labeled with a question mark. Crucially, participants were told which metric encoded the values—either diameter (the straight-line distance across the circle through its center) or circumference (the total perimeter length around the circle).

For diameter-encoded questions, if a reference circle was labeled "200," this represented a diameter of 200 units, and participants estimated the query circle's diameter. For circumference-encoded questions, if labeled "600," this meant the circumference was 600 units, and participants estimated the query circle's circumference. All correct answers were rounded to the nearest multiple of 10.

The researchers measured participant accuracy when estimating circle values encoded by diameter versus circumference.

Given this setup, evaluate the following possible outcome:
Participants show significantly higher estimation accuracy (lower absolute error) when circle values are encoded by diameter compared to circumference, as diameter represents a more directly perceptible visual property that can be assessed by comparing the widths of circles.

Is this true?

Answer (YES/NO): YES